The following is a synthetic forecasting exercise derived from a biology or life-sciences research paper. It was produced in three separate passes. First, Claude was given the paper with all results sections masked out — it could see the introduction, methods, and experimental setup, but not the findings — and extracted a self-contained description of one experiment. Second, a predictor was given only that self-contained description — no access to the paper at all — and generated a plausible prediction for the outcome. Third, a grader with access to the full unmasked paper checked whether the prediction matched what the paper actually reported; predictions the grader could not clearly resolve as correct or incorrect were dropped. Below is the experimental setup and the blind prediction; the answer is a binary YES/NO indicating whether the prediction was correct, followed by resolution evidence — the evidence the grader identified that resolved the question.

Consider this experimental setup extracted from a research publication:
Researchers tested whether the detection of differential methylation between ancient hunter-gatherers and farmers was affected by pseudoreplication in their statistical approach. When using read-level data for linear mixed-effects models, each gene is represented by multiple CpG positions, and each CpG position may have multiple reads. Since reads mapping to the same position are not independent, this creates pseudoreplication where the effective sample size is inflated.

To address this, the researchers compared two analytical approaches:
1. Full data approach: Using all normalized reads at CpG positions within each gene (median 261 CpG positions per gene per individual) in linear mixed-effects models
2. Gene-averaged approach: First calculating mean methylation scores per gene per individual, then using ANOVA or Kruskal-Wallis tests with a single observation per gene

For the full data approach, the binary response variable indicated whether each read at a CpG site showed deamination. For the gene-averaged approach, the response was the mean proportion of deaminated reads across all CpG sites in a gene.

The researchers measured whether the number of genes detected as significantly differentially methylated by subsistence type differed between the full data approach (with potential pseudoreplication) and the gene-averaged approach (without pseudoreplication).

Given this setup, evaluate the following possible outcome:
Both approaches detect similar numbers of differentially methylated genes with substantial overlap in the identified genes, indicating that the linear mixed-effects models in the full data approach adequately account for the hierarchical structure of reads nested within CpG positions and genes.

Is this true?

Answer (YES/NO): NO